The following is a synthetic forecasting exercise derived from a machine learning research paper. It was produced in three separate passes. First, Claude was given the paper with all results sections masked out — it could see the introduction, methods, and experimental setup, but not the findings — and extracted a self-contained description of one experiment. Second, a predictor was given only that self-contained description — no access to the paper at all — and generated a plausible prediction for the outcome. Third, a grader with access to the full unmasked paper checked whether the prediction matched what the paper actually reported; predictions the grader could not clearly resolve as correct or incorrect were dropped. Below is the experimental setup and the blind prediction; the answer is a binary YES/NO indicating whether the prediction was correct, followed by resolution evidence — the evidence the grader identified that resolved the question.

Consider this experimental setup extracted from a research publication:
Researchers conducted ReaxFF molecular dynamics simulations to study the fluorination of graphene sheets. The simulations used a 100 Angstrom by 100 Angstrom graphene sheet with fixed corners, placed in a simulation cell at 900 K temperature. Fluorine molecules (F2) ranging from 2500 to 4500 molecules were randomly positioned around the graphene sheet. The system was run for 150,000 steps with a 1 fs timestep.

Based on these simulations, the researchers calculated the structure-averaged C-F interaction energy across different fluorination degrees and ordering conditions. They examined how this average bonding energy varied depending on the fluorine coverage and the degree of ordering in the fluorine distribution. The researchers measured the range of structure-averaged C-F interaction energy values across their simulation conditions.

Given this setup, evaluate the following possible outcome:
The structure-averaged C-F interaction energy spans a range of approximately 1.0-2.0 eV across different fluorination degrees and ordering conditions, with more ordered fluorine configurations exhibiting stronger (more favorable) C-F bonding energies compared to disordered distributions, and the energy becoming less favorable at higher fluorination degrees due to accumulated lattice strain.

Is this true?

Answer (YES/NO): NO